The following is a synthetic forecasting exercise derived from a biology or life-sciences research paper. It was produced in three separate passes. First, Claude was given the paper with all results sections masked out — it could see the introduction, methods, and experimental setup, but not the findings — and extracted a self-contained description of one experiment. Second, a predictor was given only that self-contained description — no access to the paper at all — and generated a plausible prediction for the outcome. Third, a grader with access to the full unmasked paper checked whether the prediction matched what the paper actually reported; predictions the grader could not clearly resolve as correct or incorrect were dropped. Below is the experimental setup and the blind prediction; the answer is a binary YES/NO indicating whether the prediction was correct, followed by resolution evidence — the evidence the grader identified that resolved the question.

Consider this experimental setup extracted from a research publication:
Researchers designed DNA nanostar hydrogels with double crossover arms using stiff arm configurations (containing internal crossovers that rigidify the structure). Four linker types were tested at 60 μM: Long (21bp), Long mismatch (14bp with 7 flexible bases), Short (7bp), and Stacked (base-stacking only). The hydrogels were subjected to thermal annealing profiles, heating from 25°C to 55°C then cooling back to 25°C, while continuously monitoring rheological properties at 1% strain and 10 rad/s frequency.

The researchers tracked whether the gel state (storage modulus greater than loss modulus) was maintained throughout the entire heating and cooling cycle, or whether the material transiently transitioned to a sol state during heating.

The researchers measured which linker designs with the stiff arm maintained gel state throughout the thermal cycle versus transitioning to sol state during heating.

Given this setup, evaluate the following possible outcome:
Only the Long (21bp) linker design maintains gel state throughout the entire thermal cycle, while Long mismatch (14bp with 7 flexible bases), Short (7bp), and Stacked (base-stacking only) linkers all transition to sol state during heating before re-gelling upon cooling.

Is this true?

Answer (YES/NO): NO